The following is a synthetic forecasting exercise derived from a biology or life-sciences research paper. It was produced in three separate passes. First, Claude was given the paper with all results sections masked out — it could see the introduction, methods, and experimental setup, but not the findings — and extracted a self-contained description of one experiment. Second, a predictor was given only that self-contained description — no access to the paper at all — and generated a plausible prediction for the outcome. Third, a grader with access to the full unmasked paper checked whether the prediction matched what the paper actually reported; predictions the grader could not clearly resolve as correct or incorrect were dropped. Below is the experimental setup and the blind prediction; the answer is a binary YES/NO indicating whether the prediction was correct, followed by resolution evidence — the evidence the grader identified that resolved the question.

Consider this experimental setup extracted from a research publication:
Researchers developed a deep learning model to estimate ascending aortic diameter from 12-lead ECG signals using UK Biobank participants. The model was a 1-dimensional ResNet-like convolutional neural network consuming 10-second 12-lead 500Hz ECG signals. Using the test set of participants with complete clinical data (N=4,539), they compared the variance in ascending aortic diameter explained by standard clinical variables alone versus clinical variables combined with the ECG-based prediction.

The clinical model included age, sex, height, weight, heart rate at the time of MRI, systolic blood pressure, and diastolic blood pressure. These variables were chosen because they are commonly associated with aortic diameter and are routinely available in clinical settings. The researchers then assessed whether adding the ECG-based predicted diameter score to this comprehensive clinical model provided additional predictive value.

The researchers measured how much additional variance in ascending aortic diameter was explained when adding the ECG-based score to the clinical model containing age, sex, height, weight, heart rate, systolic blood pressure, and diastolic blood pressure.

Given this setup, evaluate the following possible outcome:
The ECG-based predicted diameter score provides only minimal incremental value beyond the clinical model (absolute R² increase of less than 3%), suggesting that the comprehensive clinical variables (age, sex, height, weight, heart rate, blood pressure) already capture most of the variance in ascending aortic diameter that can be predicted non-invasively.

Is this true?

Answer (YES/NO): NO